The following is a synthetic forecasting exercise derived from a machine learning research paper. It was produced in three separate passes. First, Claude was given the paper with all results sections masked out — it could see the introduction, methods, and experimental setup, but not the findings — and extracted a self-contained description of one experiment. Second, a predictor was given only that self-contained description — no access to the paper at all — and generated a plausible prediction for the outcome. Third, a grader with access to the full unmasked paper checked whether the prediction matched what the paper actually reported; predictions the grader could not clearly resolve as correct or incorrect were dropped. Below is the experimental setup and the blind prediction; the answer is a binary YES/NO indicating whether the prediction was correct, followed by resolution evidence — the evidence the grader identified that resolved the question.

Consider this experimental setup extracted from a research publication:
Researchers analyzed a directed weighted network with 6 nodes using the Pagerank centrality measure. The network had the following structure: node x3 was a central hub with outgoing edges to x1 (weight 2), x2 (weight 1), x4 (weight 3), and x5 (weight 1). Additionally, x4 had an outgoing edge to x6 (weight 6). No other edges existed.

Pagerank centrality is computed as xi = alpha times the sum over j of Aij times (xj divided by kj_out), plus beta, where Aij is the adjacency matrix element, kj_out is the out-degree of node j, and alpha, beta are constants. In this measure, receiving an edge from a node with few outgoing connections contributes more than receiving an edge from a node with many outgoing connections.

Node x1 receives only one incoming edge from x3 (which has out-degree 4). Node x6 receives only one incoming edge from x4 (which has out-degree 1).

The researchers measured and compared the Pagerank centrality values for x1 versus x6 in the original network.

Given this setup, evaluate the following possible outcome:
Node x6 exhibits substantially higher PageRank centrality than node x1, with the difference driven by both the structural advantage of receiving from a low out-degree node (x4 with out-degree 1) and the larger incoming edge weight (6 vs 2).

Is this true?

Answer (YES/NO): NO